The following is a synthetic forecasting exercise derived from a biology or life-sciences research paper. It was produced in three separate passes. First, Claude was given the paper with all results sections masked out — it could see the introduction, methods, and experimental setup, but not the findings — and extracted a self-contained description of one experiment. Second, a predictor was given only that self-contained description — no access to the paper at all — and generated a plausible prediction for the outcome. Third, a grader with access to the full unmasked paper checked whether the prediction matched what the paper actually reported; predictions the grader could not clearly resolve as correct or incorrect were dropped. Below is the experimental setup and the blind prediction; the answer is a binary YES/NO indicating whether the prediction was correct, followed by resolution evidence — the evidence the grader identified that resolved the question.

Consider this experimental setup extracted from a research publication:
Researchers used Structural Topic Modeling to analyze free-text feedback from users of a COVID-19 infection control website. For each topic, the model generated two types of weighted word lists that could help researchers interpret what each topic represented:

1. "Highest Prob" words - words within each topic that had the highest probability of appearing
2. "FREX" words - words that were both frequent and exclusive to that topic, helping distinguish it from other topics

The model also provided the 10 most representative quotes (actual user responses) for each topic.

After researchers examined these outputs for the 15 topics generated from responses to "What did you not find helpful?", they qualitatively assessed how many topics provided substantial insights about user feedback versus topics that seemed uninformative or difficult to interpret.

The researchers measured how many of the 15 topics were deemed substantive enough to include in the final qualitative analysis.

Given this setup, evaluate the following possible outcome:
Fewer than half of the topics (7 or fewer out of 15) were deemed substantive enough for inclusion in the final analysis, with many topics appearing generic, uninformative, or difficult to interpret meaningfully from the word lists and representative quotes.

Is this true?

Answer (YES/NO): NO